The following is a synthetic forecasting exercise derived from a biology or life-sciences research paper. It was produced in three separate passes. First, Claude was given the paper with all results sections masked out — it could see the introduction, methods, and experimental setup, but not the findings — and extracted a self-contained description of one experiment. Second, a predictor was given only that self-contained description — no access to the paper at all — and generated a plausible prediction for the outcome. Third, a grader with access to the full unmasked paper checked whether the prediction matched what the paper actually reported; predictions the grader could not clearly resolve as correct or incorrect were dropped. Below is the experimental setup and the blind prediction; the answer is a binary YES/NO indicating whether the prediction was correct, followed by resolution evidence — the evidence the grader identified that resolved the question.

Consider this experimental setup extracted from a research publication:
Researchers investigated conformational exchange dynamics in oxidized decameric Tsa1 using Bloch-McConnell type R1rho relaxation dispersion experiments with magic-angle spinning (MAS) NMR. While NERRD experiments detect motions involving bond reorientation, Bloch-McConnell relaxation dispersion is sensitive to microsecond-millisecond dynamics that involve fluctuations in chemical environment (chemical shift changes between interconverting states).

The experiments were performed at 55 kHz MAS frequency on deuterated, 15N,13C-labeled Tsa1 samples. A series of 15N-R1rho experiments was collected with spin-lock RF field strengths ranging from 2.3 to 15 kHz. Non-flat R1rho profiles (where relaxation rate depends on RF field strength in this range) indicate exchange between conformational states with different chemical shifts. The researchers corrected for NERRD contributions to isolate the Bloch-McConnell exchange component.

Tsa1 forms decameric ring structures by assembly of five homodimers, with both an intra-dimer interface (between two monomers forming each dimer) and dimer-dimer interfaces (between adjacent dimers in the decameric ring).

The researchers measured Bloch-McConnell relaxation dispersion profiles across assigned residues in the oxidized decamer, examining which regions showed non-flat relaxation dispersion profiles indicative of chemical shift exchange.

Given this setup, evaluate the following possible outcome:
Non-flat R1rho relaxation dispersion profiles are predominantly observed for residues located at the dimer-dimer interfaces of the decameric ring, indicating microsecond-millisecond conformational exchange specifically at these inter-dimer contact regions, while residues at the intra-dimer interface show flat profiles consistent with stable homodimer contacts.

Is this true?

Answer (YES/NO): YES